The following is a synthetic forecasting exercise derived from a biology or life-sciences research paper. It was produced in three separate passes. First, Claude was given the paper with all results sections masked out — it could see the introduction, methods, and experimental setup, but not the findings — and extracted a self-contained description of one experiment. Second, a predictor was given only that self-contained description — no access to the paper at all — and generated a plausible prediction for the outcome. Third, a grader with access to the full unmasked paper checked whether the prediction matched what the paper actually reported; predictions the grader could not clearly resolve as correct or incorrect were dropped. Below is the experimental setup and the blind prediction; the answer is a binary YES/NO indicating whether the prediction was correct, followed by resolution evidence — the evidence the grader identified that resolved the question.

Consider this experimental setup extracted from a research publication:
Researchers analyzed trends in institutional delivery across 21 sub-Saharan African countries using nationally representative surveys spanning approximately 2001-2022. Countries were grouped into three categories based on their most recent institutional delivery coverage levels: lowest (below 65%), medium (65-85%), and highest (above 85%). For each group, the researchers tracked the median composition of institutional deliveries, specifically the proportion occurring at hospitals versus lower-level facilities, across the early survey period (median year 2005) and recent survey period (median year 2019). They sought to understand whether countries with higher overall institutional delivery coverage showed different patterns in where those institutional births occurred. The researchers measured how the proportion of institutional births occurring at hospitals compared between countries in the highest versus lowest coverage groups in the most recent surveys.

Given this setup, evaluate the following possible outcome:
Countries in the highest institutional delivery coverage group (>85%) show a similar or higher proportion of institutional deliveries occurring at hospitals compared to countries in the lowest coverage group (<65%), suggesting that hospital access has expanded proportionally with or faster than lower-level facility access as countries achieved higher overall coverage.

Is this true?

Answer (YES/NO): YES